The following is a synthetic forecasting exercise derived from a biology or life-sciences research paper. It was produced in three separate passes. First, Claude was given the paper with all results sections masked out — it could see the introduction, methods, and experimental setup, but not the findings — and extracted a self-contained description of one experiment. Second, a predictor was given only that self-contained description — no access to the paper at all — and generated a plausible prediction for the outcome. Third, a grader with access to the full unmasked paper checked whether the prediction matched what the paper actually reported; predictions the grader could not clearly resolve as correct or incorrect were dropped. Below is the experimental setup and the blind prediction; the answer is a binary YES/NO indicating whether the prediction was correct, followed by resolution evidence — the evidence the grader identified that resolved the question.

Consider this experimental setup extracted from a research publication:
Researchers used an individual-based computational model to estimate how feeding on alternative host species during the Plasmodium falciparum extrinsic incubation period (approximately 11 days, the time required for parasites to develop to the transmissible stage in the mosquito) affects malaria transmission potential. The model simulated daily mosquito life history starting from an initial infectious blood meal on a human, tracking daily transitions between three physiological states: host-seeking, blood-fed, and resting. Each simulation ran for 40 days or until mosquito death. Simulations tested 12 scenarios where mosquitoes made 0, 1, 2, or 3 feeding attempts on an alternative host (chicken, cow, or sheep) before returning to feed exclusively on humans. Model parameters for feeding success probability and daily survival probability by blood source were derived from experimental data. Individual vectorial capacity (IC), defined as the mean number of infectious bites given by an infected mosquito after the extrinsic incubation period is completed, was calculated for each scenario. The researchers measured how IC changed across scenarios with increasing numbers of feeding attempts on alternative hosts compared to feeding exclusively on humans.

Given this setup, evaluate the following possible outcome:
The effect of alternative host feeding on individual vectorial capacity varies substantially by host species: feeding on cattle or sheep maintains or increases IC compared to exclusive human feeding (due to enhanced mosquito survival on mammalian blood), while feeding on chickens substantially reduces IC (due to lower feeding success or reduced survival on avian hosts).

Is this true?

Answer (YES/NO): NO